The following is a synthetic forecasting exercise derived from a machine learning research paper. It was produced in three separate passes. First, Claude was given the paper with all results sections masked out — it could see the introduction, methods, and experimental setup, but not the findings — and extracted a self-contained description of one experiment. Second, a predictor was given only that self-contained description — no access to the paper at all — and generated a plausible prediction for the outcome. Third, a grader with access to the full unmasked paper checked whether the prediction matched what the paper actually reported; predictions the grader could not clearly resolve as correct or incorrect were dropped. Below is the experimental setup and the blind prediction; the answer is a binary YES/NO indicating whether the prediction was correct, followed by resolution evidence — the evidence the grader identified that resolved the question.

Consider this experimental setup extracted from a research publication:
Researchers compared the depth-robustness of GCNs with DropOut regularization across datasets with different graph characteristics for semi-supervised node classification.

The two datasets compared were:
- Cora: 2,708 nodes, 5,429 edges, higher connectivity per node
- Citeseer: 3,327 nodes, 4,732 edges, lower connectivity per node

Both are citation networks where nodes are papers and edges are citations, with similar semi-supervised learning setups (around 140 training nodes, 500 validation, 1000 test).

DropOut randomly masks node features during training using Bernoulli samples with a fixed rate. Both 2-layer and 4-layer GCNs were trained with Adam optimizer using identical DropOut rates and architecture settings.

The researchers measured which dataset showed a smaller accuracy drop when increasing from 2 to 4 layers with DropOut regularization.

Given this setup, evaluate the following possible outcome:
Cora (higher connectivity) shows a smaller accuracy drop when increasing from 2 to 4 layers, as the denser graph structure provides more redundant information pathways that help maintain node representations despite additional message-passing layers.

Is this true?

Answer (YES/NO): YES